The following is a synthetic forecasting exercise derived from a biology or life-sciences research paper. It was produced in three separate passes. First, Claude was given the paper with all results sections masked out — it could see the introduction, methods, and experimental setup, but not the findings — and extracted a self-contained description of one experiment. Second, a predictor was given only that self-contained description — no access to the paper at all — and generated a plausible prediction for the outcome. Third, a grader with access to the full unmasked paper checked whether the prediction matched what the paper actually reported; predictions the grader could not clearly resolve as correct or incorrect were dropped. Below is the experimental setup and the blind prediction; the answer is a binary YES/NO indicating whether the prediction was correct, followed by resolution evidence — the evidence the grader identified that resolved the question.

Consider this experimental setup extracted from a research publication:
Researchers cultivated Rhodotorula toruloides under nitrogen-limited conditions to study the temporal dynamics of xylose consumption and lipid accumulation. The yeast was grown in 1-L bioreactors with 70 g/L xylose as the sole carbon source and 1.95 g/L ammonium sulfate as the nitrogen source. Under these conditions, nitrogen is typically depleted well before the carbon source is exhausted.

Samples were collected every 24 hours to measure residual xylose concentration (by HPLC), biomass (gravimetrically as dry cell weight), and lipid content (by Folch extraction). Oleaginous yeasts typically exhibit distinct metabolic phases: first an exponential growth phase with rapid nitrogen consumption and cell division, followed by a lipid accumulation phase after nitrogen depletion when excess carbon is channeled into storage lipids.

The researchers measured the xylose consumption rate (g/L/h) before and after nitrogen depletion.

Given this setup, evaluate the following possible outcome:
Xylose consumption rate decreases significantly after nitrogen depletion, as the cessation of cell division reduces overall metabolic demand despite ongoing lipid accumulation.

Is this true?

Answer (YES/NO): YES